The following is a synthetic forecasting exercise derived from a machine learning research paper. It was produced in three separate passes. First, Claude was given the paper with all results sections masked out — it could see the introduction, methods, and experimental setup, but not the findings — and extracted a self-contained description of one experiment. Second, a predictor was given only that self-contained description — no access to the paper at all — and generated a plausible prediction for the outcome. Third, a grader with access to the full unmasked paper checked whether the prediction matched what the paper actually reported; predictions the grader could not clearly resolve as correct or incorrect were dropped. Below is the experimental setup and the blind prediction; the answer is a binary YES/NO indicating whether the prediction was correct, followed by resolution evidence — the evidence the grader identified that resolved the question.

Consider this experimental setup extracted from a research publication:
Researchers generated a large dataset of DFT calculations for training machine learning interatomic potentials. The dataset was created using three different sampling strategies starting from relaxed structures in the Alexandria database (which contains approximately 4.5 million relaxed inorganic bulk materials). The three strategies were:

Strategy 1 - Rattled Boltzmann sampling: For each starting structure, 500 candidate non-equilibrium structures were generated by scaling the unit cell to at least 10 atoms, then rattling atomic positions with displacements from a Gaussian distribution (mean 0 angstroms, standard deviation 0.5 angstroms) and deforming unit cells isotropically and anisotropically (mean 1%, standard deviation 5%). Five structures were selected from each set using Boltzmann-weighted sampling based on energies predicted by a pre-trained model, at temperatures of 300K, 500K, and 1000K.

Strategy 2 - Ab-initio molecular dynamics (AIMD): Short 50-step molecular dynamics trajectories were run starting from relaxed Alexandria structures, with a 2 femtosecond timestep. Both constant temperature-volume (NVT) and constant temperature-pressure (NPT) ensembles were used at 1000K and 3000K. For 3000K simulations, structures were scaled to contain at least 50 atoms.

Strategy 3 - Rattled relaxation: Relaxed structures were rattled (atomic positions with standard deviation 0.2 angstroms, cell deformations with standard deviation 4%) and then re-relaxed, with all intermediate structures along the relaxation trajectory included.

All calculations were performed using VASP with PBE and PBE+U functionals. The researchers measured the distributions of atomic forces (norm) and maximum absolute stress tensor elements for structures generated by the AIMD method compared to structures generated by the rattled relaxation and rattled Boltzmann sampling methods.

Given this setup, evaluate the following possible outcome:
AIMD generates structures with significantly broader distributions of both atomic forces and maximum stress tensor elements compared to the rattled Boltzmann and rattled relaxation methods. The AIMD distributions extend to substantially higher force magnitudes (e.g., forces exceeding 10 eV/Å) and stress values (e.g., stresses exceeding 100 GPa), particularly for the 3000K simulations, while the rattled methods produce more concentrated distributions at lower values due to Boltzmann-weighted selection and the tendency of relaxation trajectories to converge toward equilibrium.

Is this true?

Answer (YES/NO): NO